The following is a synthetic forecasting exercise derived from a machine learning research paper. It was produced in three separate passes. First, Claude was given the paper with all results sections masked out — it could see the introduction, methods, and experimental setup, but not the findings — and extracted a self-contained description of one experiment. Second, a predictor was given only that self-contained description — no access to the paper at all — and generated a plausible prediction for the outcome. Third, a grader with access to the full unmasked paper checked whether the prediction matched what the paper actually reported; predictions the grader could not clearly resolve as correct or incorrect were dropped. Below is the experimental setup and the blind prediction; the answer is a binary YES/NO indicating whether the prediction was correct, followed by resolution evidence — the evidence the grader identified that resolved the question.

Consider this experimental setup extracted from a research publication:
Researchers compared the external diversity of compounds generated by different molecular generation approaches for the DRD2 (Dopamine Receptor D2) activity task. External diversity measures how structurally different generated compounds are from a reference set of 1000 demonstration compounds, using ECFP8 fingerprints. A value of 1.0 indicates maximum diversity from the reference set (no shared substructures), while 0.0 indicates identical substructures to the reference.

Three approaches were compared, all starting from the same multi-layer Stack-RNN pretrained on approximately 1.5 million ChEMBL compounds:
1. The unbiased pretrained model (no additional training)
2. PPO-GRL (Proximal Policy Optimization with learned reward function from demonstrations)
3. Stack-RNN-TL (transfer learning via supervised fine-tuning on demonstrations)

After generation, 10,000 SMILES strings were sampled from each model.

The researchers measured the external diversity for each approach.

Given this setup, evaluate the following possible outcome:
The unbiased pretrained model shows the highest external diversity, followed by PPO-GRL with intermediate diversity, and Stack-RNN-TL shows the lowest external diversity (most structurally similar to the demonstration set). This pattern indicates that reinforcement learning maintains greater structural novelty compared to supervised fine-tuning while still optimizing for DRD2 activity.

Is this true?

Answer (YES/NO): NO